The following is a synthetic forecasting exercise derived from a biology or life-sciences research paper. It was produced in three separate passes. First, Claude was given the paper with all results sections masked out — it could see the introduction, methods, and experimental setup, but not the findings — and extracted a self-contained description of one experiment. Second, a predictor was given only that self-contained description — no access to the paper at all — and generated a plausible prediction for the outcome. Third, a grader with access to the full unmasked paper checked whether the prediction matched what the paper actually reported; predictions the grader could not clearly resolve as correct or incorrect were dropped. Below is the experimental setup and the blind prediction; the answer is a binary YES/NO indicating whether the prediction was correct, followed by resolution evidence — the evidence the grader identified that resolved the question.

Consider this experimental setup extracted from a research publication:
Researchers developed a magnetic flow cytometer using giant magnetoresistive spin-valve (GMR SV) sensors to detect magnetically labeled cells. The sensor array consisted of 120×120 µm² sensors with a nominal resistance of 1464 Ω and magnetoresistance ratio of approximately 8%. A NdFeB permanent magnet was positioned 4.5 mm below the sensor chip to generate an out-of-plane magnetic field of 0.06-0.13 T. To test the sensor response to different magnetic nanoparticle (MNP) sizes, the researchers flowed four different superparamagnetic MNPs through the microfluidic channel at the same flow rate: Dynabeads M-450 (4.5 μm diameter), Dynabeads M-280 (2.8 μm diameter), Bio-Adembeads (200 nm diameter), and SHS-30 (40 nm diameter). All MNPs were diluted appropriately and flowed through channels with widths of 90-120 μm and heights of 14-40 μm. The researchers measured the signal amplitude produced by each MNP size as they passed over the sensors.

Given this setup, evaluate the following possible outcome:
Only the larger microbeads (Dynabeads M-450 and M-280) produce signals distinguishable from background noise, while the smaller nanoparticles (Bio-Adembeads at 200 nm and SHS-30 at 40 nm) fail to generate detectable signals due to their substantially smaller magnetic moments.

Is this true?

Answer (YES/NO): NO